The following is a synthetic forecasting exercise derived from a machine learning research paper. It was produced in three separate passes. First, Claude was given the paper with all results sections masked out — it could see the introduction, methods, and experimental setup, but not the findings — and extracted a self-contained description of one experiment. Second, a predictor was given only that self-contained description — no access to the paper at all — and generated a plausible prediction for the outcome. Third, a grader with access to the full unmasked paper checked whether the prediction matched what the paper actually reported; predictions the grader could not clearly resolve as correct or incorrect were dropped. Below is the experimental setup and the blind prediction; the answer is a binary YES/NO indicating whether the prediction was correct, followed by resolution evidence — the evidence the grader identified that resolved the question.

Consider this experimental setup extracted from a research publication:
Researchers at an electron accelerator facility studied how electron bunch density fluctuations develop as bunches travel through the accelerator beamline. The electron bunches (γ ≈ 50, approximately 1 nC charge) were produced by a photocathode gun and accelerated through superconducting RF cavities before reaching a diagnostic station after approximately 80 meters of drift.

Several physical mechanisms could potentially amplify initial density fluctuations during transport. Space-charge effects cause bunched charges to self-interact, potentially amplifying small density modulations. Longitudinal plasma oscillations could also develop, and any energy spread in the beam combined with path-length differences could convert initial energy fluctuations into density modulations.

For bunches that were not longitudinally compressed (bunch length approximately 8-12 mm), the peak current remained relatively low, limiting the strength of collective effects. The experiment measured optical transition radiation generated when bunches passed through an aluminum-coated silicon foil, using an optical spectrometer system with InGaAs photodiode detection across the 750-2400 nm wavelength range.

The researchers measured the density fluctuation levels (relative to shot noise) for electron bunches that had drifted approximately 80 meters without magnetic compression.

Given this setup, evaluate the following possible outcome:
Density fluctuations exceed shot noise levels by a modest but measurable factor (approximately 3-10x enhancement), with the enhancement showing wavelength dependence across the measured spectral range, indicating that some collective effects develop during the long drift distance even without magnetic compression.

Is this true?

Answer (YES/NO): NO